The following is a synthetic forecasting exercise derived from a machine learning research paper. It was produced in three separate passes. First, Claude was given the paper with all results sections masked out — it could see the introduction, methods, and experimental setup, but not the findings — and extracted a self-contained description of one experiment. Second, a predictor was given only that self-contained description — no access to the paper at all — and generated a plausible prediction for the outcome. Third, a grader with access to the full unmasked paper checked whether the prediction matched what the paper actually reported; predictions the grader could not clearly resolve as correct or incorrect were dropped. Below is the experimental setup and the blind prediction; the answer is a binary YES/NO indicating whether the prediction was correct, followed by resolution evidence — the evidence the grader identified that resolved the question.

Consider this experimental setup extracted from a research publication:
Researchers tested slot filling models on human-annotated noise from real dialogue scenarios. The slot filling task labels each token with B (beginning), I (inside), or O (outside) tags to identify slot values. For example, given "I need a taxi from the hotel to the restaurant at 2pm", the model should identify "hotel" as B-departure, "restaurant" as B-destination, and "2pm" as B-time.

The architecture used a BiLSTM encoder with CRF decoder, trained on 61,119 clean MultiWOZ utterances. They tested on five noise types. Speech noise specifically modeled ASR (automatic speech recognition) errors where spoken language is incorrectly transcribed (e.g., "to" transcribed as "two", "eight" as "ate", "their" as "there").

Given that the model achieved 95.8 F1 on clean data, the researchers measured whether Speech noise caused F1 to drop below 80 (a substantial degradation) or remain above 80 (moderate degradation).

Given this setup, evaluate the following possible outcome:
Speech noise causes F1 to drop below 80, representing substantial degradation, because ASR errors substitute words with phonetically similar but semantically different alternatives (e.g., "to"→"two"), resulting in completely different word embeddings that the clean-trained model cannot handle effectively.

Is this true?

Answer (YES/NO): NO